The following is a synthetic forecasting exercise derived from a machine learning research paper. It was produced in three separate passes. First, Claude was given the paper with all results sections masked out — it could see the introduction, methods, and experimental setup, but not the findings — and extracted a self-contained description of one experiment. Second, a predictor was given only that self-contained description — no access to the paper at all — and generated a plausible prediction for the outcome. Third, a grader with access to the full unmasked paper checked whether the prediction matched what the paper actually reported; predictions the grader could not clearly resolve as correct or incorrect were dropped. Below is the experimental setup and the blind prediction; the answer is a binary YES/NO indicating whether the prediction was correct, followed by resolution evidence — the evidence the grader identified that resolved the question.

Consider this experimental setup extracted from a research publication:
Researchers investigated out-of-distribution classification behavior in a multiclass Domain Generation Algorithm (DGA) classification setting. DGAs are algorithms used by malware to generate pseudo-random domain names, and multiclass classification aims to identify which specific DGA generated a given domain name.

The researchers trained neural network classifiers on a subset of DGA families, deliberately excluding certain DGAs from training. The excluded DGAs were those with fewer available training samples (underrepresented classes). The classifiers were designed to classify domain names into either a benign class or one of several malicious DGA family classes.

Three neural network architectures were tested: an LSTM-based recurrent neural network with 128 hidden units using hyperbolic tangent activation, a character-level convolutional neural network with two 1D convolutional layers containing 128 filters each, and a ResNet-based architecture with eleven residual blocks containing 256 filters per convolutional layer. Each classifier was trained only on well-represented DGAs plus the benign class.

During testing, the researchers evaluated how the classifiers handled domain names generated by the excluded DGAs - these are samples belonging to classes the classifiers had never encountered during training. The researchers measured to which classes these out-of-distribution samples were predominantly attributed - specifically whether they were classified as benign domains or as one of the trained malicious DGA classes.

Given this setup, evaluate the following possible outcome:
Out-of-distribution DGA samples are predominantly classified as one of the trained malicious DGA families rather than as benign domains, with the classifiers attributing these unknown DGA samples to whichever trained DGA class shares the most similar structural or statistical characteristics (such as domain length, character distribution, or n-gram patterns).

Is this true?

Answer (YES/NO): NO